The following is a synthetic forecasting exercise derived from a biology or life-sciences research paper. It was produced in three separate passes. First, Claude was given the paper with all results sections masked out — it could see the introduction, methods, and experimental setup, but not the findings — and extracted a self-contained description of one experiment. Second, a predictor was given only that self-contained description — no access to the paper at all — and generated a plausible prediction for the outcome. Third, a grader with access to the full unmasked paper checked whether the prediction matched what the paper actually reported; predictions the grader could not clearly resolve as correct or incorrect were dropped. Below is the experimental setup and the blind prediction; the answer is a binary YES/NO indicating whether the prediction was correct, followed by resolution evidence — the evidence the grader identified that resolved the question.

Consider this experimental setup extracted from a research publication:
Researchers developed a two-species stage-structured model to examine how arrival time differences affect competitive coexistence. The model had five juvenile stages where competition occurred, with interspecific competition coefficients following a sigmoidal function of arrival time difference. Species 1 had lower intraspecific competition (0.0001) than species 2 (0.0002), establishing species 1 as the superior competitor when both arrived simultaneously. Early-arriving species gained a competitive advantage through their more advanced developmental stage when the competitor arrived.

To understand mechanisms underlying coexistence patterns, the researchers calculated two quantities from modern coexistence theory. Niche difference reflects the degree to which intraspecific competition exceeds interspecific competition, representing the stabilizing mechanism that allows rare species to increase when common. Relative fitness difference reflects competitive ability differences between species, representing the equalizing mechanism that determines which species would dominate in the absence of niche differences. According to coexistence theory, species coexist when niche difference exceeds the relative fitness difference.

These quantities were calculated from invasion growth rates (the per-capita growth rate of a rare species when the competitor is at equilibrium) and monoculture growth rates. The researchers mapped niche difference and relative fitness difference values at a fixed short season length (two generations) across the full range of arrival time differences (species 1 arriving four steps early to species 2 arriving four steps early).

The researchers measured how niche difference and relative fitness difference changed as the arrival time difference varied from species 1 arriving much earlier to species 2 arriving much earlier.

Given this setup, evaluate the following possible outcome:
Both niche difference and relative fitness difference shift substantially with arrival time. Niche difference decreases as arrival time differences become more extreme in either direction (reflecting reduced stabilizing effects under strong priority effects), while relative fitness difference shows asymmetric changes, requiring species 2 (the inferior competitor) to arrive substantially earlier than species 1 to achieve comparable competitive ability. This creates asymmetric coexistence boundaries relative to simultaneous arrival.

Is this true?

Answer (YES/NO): NO